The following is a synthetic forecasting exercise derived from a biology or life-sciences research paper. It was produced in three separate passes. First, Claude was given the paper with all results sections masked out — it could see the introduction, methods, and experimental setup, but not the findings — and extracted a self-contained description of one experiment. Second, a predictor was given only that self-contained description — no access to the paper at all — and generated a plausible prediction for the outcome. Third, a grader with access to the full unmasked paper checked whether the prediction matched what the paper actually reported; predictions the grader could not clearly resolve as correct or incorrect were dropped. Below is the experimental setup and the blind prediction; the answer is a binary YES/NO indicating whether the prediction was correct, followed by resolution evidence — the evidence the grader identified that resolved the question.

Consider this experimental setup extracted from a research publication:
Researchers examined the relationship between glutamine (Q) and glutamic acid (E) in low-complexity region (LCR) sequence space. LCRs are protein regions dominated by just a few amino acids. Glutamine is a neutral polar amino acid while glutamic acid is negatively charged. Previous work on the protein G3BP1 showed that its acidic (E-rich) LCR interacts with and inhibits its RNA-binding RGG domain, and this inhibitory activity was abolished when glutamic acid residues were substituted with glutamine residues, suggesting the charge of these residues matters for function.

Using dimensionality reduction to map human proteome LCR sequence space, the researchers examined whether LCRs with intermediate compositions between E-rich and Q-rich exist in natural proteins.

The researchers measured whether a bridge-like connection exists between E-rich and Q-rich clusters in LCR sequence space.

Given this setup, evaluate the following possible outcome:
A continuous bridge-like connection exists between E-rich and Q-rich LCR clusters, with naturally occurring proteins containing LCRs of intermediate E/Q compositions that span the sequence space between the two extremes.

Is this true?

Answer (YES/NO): YES